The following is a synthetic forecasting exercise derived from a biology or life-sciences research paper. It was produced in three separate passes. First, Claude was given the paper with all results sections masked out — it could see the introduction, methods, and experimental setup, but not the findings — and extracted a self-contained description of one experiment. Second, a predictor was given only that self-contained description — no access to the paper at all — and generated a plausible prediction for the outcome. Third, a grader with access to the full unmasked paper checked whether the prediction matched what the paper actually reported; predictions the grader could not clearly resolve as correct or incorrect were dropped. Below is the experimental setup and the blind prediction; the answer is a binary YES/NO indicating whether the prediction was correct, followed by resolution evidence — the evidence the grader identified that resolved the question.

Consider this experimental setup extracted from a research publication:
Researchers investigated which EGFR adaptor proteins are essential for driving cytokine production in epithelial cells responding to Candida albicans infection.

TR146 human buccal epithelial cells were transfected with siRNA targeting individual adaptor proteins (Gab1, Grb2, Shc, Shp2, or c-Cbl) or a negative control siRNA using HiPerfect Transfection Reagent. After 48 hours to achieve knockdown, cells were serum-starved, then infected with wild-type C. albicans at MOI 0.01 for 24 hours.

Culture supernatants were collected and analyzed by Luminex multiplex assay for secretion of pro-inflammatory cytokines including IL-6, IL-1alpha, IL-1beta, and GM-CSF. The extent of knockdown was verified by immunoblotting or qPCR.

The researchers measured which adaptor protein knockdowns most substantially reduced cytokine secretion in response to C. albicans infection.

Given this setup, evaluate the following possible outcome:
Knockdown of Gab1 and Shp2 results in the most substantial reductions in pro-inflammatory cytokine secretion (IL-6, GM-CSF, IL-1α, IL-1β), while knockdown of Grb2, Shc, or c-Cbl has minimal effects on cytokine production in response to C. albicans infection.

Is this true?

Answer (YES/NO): NO